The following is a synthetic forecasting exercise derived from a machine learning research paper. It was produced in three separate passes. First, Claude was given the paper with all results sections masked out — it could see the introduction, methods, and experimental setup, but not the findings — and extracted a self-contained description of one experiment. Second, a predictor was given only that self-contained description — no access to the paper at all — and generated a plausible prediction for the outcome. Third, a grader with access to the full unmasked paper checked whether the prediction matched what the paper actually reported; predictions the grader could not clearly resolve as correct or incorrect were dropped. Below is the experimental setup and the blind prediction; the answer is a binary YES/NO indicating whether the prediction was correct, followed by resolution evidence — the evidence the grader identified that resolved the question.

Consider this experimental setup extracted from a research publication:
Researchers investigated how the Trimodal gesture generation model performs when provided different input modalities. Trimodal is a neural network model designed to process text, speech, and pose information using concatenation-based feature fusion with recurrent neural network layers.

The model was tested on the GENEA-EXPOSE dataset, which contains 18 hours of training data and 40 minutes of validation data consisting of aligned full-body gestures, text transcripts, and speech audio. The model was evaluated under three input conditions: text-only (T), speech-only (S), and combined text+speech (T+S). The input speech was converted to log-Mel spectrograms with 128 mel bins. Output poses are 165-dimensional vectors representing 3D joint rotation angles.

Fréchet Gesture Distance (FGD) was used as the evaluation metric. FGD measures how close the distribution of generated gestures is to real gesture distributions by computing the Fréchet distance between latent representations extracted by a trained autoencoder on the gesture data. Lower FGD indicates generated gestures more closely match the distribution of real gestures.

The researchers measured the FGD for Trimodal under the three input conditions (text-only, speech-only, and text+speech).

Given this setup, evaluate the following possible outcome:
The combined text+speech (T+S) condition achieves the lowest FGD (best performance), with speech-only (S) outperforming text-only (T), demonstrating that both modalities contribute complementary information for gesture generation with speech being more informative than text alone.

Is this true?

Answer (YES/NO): NO